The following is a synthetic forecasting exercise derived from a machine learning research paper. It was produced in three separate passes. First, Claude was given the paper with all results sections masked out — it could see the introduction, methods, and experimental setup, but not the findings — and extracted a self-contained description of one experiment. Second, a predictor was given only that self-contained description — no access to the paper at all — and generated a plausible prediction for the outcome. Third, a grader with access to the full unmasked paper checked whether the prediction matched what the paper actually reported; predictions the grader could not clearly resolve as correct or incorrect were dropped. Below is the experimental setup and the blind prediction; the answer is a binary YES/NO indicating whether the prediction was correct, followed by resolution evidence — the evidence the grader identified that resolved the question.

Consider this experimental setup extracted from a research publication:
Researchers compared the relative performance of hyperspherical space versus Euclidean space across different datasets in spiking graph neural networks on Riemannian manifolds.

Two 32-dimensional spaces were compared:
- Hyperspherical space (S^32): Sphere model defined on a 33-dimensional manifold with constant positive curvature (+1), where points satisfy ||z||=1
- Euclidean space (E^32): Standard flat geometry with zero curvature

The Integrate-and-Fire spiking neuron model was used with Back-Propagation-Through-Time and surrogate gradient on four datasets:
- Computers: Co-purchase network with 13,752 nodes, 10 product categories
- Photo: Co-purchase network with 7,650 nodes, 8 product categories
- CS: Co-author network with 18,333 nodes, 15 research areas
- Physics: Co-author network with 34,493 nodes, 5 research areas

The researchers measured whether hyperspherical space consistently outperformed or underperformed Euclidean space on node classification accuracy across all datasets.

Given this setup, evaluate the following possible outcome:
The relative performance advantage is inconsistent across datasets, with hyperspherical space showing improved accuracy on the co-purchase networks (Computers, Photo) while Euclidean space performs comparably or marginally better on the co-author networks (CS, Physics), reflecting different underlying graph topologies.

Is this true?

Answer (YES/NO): YES